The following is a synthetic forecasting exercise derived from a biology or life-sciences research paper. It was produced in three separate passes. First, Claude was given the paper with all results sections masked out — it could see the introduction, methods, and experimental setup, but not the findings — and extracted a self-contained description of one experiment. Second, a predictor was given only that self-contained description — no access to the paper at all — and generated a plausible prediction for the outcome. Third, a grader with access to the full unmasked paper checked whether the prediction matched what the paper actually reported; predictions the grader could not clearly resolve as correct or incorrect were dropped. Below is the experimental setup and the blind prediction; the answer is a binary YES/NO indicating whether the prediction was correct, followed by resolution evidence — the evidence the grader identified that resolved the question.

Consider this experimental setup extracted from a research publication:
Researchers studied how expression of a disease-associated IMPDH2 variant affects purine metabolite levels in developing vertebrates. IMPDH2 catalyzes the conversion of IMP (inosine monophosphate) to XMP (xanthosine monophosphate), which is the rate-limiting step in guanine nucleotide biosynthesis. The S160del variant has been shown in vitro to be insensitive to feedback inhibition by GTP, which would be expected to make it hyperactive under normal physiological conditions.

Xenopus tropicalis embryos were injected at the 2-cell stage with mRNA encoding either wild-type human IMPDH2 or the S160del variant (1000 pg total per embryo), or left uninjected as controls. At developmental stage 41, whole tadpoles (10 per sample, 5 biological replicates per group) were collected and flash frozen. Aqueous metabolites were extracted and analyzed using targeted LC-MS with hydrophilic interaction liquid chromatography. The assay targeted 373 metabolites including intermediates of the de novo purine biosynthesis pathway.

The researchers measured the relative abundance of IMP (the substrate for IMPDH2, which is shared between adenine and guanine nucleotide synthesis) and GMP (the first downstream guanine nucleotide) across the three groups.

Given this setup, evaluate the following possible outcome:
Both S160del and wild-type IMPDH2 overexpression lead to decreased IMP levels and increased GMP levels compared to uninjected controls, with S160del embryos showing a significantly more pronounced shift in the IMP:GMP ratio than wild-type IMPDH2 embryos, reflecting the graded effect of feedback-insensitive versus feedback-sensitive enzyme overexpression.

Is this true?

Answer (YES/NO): NO